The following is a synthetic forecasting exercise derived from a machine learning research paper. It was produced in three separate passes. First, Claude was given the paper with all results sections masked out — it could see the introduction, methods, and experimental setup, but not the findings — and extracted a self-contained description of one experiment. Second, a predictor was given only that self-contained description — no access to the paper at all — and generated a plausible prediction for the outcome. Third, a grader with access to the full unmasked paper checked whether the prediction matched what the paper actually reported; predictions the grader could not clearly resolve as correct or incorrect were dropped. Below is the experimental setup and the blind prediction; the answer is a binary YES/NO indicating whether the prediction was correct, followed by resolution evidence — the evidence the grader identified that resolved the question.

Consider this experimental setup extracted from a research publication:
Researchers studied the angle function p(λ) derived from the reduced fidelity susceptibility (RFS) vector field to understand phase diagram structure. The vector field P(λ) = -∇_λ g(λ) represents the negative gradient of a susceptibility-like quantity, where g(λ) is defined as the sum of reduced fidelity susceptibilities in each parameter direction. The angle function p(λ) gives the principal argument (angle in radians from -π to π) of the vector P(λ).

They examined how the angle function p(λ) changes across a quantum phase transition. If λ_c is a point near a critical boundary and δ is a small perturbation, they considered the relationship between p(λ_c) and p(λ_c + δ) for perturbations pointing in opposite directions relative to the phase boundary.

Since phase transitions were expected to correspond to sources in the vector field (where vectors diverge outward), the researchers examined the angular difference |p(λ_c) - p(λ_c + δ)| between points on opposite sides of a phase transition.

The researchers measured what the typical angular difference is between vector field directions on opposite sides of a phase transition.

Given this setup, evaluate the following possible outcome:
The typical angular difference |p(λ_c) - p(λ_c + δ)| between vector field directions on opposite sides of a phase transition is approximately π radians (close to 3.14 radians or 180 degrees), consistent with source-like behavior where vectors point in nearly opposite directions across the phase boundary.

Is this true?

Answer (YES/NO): YES